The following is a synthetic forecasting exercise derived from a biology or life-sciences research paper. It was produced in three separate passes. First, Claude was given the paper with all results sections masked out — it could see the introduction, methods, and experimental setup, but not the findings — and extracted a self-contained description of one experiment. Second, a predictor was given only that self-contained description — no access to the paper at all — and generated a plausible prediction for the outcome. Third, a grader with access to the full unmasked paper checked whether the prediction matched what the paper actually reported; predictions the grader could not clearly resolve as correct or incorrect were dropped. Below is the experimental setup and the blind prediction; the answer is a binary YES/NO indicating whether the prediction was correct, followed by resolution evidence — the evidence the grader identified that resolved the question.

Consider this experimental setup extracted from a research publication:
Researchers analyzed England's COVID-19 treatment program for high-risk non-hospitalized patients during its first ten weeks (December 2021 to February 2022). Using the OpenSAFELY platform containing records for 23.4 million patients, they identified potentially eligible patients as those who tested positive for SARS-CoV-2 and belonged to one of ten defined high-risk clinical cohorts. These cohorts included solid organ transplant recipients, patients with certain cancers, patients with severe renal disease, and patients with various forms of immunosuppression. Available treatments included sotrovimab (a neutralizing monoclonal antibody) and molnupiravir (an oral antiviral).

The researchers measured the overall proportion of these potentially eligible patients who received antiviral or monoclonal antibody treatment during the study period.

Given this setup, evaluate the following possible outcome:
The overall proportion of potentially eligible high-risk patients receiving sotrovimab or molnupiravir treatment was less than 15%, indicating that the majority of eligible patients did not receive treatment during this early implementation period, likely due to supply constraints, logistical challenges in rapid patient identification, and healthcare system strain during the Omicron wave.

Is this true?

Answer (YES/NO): YES